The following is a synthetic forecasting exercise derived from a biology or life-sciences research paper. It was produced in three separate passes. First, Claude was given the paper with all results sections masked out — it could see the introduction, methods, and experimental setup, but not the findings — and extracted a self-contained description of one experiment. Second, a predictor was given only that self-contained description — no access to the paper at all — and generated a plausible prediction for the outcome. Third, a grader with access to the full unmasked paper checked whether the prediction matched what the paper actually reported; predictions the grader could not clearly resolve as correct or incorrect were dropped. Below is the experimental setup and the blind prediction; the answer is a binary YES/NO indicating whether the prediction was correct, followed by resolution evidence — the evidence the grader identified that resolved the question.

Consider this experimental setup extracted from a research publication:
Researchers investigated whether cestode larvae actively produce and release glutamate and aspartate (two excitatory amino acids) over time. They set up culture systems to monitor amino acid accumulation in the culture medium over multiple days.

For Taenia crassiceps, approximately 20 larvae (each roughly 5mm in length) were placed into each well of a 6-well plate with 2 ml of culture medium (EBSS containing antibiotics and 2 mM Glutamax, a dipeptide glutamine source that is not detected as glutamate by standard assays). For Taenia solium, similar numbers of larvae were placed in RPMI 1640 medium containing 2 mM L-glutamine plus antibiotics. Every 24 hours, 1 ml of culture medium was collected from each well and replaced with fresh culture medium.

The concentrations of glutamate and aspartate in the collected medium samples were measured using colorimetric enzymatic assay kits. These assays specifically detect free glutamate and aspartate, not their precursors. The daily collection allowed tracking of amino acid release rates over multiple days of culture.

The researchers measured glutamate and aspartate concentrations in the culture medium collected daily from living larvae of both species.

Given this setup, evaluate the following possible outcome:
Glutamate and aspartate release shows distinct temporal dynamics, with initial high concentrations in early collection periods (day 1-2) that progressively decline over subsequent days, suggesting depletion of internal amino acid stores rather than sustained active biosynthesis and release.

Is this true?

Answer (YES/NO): NO